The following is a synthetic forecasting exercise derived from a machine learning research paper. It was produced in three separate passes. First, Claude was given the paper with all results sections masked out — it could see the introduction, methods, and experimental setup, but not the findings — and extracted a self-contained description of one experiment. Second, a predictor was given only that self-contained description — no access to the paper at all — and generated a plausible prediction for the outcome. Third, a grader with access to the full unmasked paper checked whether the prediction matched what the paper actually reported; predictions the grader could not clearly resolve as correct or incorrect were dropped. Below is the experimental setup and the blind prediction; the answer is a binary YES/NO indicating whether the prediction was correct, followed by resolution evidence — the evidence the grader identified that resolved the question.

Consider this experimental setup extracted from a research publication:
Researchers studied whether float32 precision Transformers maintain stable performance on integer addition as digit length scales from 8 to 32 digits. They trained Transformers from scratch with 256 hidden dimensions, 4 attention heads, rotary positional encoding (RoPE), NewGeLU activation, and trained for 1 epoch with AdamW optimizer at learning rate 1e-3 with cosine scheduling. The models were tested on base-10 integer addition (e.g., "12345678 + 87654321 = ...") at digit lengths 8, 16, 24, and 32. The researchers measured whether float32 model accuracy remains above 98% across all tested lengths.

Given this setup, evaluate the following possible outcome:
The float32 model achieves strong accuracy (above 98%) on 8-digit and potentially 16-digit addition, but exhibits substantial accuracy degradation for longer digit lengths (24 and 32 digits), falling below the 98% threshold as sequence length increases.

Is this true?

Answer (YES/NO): NO